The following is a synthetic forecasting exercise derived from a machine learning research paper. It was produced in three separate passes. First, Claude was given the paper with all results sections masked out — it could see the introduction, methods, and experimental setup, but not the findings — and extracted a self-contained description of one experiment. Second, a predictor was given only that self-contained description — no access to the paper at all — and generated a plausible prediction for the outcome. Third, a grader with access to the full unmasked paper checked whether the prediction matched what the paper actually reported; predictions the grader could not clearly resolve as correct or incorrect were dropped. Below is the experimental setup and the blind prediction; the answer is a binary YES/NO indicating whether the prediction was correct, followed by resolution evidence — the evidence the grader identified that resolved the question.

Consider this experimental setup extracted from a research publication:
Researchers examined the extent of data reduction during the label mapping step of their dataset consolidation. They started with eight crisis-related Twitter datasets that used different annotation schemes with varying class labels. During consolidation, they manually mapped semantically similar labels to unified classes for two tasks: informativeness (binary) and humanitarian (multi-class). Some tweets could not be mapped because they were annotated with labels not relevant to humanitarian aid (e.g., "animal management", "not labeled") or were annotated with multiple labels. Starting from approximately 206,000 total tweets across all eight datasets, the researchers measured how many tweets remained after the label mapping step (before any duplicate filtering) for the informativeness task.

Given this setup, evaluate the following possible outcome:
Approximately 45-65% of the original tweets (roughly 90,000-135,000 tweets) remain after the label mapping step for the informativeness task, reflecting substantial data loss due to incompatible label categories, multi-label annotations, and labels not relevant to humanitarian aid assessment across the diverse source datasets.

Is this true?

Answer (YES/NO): NO